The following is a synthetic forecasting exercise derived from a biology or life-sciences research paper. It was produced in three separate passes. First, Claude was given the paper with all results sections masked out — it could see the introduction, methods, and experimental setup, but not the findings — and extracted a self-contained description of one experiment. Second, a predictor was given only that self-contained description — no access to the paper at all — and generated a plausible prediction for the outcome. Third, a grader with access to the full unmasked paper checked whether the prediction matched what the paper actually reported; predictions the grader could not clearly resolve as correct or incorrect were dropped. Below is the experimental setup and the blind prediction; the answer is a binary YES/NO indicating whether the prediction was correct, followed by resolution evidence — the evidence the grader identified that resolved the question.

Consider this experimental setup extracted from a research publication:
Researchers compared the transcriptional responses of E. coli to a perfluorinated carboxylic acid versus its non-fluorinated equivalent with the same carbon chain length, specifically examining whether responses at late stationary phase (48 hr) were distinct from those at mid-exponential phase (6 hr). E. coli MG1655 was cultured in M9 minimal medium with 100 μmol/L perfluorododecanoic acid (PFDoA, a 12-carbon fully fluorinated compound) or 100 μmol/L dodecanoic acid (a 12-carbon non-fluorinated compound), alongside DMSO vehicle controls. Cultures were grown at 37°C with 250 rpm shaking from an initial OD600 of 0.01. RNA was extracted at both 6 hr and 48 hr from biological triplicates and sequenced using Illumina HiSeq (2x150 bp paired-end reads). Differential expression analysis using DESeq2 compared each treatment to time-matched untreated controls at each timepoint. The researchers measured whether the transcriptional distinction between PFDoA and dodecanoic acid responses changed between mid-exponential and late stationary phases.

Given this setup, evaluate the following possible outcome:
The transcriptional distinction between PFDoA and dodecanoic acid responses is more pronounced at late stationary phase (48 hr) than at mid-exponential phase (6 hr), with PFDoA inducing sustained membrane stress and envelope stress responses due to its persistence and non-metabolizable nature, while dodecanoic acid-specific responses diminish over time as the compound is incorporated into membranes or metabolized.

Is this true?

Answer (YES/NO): NO